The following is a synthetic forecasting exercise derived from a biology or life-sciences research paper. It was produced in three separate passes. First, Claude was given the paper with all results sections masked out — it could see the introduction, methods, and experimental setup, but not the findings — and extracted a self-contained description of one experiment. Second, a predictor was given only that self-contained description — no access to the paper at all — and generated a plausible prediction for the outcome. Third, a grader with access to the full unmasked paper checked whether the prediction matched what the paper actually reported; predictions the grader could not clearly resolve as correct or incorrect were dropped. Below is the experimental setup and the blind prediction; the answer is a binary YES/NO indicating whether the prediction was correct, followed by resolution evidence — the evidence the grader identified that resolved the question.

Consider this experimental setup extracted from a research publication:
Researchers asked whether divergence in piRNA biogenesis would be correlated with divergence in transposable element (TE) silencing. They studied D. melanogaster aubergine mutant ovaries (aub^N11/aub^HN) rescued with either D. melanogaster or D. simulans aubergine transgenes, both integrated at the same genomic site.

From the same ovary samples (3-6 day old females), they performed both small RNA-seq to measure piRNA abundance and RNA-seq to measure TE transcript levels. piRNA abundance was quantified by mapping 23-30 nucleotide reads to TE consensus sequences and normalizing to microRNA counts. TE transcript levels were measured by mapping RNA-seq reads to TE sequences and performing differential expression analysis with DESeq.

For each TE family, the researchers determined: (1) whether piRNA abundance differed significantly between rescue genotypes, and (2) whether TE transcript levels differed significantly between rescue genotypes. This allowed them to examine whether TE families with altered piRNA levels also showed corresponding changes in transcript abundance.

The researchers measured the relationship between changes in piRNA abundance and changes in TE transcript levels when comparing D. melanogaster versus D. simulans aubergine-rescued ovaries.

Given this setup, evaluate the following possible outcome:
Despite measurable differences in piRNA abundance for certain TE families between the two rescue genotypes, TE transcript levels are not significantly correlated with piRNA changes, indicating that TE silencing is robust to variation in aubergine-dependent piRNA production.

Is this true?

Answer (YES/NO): YES